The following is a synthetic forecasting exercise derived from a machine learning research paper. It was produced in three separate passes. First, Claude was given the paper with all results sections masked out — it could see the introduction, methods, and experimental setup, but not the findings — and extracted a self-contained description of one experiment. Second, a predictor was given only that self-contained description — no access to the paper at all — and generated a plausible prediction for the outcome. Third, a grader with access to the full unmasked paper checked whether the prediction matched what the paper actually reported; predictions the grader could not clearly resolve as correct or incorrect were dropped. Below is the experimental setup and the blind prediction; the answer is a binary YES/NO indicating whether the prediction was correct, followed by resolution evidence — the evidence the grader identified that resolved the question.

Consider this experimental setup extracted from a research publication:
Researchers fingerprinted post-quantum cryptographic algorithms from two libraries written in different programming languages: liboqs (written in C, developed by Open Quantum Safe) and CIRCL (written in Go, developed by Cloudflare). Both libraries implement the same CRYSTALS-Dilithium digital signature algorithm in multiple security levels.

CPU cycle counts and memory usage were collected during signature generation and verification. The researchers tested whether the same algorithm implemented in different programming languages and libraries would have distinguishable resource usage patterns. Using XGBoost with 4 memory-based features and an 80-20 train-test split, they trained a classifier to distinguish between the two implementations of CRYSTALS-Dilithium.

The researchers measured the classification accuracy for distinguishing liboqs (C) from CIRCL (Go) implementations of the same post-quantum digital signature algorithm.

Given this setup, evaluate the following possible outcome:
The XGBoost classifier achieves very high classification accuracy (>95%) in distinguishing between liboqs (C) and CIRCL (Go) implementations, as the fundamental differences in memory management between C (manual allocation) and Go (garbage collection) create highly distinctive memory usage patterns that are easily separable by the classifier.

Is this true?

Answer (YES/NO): YES